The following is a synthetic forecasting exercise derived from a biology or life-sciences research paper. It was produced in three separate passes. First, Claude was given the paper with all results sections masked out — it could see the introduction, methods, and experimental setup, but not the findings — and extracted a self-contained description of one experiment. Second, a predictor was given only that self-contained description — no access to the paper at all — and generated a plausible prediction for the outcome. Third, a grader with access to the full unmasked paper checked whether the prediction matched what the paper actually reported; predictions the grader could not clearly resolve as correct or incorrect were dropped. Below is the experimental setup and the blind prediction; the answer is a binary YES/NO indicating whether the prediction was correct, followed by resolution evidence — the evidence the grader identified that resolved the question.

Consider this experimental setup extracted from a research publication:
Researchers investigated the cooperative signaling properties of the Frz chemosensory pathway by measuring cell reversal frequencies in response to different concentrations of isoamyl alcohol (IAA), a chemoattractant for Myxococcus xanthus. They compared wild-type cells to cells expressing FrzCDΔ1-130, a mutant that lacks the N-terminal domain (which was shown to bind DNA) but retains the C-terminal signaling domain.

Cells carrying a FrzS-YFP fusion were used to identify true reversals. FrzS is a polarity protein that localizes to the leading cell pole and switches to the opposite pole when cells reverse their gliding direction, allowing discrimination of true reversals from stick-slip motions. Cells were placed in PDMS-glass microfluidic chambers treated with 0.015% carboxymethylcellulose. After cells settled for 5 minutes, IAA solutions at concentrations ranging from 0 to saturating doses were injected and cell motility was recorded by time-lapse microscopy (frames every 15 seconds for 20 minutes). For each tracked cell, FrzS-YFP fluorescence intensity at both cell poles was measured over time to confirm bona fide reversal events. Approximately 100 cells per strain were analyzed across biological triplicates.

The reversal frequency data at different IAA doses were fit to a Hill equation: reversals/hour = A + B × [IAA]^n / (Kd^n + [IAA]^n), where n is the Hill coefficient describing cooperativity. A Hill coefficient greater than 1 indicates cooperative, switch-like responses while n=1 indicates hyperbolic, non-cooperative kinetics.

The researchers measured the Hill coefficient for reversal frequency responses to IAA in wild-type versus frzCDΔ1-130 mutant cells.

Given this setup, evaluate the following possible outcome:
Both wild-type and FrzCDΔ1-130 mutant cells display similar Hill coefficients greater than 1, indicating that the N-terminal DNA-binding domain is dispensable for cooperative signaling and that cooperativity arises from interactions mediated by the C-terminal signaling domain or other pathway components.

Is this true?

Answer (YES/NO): NO